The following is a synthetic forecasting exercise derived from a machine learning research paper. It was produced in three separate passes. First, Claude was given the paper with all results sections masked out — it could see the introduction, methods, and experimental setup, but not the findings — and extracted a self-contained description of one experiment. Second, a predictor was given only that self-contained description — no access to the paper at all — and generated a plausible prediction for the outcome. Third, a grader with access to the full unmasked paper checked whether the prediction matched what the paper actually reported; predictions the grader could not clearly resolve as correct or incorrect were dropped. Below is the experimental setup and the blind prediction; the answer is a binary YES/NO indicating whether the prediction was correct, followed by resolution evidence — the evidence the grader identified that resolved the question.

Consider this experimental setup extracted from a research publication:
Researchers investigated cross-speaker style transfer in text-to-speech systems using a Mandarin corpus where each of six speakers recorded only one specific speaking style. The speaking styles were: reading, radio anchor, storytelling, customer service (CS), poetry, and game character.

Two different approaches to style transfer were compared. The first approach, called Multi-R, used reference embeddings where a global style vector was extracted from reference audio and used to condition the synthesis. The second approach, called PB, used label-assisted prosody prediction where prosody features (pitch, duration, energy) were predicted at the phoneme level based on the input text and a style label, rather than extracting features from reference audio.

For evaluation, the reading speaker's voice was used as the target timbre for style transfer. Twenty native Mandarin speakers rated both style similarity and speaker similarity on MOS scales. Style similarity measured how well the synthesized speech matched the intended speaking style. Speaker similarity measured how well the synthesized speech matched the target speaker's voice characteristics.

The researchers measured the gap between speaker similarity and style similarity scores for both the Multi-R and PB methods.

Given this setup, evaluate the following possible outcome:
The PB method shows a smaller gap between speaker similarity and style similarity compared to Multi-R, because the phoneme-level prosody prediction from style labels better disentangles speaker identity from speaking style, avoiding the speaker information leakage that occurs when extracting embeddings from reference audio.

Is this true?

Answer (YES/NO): YES